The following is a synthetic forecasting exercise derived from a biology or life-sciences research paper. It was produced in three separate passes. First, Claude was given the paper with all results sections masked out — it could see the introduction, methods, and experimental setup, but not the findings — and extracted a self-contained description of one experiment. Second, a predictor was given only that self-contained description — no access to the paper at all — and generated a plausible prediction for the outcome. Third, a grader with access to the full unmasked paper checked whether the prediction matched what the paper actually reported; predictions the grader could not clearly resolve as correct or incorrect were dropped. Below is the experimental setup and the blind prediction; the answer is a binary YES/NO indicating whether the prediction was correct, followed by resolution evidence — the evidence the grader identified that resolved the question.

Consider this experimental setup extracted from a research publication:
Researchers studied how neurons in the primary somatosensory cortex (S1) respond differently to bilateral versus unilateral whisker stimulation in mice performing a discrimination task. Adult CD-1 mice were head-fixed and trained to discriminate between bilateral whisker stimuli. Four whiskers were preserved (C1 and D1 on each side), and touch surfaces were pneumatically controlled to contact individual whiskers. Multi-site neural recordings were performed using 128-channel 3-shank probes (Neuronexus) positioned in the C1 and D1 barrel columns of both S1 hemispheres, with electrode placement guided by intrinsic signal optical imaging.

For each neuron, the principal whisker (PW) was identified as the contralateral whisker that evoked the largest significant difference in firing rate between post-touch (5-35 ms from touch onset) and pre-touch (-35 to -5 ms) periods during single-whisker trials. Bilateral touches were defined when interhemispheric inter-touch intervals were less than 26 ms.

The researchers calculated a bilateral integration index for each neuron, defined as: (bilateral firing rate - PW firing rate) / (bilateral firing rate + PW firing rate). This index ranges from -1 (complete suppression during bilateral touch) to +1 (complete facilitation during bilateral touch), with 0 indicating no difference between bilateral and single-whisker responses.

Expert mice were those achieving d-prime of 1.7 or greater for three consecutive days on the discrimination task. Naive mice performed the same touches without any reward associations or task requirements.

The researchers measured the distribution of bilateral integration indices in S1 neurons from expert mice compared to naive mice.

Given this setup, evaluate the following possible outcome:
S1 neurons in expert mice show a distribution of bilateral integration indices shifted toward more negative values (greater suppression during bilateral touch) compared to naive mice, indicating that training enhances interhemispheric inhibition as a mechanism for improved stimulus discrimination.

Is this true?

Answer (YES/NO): NO